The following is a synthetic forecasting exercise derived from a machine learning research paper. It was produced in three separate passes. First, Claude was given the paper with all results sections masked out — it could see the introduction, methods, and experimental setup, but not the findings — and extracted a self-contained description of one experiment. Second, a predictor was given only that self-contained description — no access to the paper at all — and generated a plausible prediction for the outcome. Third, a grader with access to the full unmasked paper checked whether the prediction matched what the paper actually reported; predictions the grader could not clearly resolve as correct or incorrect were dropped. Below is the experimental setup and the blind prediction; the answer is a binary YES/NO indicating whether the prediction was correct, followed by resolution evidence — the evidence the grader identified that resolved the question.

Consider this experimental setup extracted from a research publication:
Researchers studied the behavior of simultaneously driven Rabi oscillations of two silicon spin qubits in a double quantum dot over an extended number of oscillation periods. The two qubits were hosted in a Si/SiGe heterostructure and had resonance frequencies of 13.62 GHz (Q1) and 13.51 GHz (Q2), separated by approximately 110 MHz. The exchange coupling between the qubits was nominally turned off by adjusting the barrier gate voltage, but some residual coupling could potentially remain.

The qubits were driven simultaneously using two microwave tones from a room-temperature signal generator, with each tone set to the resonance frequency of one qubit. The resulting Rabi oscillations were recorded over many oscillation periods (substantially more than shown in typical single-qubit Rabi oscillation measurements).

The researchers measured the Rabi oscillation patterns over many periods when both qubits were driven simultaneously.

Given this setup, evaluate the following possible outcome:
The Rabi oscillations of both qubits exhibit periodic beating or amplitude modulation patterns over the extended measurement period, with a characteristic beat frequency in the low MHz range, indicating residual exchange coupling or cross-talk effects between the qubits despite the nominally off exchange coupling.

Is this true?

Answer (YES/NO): YES